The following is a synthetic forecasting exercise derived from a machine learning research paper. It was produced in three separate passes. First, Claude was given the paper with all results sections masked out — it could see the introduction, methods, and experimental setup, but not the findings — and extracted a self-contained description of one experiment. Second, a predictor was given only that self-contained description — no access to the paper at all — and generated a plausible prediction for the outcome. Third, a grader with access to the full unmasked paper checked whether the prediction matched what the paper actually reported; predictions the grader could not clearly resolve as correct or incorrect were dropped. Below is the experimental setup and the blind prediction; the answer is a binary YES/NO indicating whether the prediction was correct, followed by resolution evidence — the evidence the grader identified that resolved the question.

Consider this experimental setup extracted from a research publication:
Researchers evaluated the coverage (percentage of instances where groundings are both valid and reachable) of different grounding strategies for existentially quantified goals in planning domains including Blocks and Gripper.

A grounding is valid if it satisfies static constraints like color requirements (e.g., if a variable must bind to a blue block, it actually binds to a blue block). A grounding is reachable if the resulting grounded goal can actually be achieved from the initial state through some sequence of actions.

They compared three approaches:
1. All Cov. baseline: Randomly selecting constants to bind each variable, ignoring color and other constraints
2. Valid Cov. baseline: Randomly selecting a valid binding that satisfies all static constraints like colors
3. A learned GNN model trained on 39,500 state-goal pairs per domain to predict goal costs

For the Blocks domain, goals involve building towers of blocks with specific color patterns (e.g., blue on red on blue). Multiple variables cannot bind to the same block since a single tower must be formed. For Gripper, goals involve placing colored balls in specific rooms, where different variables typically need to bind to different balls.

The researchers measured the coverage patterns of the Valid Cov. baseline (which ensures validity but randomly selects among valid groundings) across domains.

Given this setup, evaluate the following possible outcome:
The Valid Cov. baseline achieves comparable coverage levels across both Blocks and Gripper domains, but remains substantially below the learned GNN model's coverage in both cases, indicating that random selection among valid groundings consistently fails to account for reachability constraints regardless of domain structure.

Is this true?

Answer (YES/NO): YES